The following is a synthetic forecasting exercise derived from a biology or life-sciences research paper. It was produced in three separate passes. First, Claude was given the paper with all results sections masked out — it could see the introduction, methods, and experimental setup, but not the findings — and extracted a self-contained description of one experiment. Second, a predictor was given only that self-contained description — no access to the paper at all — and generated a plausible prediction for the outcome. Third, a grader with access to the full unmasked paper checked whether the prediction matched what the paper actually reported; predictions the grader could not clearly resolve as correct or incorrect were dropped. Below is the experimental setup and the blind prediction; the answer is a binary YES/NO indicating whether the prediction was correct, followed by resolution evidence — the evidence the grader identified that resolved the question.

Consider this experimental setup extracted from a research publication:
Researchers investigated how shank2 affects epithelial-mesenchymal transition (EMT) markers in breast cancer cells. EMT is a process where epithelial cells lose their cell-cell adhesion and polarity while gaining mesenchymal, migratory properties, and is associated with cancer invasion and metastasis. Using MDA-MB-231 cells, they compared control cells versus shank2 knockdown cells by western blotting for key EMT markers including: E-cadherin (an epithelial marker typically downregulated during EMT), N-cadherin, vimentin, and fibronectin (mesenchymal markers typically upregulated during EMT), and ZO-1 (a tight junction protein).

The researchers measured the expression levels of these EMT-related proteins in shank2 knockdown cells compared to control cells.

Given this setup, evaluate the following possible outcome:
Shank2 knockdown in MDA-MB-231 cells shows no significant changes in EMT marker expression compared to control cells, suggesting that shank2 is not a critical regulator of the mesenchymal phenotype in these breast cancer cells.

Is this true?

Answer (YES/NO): NO